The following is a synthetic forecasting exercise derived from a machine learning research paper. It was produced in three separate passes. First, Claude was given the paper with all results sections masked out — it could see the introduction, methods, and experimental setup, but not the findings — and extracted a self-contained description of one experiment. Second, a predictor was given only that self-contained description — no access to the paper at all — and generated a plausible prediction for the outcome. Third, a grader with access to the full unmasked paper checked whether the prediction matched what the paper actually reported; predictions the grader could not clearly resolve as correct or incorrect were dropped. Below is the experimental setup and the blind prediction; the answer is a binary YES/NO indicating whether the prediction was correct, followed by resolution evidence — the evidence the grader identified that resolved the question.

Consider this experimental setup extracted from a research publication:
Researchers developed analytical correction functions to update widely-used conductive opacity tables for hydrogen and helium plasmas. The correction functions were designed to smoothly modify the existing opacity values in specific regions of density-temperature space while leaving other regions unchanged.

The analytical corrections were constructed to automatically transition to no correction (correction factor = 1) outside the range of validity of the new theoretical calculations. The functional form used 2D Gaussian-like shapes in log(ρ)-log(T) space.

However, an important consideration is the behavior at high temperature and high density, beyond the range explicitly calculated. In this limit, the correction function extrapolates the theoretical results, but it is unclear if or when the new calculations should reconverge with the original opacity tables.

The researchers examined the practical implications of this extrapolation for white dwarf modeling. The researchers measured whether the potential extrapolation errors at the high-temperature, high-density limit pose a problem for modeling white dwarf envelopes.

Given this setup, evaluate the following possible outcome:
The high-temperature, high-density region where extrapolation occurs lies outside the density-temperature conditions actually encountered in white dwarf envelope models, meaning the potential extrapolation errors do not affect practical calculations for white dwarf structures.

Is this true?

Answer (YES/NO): YES